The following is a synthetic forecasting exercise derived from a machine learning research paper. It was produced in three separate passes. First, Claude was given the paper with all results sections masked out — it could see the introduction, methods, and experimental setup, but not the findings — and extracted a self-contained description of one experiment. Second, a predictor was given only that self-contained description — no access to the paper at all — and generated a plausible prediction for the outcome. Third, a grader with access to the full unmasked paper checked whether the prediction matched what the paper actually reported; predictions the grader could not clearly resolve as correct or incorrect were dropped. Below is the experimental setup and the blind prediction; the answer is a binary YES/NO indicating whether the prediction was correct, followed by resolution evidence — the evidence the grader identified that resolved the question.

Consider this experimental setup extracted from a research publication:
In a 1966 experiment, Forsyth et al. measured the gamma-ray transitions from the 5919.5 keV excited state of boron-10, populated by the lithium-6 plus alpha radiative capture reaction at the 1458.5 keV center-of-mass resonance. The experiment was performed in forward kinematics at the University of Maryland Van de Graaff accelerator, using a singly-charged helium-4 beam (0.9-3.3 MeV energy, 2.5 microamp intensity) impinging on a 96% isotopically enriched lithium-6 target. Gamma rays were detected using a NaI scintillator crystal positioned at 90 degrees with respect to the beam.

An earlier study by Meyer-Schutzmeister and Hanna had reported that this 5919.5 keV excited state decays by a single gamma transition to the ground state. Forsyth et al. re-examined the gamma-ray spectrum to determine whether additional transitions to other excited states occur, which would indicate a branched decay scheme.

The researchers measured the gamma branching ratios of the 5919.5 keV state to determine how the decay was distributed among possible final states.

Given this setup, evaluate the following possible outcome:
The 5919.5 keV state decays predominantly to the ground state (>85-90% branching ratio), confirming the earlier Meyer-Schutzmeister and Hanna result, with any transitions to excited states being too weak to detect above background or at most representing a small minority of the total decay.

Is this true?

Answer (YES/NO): NO